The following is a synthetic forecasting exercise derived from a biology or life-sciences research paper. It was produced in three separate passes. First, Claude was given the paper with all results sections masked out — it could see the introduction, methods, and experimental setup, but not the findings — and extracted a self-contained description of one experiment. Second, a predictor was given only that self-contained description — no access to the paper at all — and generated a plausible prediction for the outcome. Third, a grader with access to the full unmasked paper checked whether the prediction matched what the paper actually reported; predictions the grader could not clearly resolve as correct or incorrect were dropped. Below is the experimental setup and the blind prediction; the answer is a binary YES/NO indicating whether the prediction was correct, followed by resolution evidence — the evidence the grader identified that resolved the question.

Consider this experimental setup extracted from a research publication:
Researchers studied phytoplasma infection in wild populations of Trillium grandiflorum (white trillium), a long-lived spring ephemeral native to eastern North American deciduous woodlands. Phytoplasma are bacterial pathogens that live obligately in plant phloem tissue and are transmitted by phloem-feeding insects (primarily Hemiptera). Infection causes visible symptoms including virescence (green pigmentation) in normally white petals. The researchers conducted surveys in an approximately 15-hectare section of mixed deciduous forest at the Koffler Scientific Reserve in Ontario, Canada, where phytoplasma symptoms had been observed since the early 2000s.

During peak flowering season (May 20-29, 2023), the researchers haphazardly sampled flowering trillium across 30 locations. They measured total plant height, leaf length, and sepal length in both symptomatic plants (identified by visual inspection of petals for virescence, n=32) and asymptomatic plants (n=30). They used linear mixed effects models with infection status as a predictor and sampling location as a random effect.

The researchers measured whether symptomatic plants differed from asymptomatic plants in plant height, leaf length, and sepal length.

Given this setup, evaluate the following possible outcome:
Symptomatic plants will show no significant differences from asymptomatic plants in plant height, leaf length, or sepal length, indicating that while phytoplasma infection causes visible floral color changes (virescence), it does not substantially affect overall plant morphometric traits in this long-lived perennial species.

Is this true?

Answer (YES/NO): NO